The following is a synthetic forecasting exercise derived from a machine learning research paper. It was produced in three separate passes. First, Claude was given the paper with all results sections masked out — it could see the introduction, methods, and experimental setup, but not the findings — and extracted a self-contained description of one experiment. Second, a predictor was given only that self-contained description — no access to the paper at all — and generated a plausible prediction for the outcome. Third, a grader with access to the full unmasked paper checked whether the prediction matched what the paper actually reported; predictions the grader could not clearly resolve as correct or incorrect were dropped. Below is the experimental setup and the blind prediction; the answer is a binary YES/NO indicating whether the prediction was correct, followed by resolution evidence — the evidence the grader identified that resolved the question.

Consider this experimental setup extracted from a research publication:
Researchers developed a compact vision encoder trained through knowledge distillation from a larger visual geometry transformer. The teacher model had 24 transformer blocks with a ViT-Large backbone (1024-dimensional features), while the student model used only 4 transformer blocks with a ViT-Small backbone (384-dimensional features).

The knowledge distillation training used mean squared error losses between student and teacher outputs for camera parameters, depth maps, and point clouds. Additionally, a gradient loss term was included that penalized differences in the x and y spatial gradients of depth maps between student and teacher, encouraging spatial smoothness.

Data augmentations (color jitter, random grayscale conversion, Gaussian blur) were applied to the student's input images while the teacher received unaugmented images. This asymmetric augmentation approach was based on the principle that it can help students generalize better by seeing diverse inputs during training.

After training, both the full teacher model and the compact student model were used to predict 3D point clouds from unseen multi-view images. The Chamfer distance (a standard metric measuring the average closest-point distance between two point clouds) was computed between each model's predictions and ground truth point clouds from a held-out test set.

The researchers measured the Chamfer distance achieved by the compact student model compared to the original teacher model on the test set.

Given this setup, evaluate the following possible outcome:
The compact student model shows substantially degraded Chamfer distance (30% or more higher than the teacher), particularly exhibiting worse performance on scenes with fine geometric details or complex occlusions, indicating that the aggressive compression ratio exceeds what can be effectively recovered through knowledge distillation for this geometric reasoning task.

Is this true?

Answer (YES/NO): NO